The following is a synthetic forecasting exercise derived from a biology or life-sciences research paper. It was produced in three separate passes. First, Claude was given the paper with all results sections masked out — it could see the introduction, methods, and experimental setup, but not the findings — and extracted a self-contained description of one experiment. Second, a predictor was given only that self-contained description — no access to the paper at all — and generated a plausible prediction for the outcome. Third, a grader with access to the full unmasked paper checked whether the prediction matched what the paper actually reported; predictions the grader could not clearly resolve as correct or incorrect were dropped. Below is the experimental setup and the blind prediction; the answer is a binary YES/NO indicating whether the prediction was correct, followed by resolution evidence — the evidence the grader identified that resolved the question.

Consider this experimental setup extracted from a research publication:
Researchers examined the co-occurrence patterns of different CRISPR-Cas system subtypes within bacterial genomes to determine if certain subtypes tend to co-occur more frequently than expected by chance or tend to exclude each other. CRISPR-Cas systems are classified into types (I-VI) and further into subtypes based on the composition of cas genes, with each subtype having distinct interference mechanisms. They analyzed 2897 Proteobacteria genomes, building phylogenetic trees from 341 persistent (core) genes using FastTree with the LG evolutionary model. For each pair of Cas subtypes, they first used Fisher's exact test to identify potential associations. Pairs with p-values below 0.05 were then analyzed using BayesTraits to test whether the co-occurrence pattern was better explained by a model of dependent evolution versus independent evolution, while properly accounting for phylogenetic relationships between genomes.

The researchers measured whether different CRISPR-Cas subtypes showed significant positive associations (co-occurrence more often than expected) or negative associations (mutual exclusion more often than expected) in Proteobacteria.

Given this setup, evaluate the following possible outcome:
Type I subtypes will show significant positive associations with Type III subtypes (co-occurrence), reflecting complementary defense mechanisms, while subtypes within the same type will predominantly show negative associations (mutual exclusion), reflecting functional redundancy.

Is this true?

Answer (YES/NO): NO